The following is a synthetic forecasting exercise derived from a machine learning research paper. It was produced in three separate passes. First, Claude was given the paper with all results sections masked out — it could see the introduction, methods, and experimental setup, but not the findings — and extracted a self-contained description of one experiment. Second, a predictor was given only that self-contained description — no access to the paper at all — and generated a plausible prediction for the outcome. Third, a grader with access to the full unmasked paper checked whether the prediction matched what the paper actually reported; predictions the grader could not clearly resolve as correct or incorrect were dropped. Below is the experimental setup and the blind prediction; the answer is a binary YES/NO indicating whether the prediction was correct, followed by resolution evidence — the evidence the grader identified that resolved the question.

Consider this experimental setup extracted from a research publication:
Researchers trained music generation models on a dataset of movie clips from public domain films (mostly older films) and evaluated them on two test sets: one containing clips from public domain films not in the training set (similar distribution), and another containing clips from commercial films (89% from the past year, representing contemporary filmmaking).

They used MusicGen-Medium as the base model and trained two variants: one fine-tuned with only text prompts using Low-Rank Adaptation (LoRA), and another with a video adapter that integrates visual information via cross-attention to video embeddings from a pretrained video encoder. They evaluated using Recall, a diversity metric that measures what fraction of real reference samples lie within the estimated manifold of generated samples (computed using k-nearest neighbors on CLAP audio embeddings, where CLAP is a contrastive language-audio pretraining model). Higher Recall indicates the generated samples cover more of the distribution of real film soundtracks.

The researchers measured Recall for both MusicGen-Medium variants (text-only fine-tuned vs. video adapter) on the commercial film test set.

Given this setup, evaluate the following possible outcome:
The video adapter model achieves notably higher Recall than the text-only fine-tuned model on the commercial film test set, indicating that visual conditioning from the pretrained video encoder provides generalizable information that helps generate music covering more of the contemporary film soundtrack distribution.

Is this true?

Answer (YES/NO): NO